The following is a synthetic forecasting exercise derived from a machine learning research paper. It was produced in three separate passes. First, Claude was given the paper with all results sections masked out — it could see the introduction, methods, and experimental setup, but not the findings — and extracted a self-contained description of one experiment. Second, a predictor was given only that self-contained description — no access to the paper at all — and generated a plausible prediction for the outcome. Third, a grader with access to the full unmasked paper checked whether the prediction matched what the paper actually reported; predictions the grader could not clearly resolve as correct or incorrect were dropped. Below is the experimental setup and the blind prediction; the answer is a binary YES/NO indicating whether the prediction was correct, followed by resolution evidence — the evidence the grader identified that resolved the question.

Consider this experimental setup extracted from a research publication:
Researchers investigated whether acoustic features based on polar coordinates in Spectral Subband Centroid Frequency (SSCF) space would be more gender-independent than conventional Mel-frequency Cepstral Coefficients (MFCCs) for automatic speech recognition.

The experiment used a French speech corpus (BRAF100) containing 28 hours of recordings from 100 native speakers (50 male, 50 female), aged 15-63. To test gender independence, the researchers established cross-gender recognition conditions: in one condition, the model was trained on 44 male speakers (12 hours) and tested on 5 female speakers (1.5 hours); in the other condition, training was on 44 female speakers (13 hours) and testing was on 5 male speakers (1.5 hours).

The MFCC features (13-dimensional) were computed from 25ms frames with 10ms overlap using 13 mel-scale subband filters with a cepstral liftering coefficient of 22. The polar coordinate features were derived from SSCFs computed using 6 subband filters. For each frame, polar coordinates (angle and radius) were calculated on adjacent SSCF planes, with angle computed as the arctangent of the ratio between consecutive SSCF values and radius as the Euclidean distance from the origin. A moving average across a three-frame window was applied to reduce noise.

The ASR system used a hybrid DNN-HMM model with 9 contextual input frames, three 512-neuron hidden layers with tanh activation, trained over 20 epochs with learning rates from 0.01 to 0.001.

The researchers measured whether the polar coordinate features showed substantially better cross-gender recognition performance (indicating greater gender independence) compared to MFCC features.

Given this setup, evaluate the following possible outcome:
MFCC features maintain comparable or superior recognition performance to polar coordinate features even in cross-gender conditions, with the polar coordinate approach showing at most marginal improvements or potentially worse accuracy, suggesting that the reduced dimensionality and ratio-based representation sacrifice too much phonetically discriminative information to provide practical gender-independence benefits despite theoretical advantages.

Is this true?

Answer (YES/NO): YES